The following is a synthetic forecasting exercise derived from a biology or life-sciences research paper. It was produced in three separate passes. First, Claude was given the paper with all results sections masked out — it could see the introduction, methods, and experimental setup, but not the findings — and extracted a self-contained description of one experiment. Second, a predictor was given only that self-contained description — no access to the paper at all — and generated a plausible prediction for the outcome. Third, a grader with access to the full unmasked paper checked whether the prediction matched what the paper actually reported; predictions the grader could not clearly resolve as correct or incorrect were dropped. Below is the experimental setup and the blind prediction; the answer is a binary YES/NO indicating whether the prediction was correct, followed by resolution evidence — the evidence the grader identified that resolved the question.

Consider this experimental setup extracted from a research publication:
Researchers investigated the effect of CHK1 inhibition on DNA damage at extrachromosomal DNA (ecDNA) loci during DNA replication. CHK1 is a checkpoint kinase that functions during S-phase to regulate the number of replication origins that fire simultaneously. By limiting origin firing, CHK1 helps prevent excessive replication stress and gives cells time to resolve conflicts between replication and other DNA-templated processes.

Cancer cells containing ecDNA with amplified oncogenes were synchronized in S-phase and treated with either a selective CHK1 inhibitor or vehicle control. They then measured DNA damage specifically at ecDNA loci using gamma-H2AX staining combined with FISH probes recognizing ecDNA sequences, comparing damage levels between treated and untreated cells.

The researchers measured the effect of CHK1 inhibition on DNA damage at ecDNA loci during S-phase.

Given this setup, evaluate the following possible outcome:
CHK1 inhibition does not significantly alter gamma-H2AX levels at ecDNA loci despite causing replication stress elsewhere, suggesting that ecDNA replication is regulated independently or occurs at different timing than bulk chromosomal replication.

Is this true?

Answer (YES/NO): NO